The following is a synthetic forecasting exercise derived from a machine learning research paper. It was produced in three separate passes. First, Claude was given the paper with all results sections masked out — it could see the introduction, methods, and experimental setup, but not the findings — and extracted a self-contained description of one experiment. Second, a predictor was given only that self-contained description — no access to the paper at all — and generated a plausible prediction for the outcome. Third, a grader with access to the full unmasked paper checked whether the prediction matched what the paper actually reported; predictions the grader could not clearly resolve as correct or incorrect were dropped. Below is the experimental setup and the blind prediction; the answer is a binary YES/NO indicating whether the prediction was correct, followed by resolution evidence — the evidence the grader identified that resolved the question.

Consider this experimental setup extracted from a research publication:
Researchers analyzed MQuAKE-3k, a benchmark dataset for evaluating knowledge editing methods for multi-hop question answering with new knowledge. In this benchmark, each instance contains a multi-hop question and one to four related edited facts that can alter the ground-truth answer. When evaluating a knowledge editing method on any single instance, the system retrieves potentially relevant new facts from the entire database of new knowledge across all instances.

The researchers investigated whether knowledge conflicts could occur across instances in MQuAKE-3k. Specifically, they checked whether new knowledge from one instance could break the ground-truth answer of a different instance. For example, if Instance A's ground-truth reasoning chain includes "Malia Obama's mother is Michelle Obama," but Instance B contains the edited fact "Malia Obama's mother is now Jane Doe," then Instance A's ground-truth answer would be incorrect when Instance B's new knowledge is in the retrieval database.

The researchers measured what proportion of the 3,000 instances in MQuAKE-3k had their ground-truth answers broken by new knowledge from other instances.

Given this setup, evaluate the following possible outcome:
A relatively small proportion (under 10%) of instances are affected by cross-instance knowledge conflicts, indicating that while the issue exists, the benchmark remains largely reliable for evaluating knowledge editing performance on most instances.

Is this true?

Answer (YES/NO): NO